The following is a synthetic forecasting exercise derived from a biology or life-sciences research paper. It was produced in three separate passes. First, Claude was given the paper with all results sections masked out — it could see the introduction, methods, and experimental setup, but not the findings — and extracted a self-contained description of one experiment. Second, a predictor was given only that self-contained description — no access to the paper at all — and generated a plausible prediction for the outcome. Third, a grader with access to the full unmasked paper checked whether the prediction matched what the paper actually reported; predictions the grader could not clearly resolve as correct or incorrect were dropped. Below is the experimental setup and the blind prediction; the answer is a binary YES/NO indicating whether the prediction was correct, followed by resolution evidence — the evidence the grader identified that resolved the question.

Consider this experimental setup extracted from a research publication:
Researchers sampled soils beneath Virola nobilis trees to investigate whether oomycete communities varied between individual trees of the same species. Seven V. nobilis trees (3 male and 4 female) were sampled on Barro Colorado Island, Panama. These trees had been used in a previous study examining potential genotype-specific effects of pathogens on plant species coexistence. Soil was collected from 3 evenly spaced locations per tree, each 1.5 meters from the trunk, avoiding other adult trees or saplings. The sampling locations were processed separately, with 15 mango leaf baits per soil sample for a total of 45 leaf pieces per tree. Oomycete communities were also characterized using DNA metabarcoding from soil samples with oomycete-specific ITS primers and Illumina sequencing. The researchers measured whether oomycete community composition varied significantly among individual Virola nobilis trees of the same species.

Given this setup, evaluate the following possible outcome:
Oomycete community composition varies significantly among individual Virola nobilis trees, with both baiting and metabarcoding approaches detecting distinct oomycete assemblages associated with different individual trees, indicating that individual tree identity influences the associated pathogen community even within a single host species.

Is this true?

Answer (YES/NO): NO